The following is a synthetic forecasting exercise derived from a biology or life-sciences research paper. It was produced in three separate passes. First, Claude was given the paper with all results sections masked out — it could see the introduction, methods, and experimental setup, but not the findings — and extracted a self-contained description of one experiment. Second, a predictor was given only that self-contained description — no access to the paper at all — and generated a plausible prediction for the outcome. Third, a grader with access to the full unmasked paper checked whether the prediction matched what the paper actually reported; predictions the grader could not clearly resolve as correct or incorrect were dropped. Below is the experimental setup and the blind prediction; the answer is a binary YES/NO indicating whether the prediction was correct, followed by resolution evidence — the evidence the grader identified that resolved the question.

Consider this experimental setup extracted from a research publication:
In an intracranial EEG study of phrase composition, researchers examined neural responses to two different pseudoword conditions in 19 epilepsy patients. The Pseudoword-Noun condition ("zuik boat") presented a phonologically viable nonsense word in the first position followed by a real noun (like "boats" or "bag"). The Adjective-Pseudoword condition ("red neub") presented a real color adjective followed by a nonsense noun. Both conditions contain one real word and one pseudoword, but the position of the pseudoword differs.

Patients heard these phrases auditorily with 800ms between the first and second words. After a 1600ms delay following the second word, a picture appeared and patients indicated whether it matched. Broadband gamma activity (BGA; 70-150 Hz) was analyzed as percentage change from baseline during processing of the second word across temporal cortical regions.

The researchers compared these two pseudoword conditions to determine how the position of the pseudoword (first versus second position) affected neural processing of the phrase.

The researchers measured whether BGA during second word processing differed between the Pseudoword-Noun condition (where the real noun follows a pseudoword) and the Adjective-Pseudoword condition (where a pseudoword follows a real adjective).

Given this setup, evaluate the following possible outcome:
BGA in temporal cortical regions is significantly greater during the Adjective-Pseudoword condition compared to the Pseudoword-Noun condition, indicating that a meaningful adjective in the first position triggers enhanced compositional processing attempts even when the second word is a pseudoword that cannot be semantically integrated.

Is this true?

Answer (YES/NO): NO